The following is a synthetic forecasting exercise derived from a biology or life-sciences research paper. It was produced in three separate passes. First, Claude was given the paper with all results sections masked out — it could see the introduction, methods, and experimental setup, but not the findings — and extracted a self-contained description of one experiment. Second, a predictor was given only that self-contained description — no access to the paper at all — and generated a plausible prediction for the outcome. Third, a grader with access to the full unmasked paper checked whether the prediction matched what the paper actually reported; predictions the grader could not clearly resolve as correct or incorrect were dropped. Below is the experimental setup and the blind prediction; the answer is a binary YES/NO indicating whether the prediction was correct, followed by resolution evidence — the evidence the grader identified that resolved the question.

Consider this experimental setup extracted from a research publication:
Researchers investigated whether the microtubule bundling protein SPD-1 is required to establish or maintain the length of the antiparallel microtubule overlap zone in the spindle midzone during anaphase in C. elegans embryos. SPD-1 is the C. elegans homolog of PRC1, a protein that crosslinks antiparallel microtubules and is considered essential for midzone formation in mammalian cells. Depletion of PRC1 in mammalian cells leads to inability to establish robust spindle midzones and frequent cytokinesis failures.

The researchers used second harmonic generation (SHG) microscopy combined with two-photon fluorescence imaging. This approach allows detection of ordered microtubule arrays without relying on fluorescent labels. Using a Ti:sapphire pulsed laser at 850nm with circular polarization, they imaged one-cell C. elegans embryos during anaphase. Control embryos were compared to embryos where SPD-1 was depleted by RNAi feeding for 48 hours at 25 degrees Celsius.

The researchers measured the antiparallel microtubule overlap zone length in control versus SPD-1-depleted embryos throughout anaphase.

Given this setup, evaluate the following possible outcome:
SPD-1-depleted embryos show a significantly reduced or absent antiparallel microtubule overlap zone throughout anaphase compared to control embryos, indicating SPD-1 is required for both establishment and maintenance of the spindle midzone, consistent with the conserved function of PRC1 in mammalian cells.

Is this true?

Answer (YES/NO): NO